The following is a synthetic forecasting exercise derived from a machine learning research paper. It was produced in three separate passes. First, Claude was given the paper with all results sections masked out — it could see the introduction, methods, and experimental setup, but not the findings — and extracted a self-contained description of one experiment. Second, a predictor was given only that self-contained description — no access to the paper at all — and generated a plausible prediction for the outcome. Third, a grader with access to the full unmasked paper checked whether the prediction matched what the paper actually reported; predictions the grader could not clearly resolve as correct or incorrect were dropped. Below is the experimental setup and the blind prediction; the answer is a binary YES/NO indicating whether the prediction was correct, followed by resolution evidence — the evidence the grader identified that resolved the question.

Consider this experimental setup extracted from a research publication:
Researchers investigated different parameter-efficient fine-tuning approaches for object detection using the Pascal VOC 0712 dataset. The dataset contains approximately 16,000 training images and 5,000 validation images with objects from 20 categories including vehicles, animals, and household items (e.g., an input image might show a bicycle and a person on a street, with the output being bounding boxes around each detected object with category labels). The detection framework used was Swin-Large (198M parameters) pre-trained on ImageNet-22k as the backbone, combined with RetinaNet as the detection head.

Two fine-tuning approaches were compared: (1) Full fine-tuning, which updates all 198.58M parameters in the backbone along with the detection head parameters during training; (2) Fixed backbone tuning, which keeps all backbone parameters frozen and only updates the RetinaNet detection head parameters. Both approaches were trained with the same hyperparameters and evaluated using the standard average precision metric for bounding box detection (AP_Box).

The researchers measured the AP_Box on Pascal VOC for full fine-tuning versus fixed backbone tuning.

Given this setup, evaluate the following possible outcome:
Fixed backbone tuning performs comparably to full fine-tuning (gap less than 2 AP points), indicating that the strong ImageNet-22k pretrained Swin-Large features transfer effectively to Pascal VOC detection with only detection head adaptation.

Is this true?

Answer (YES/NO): YES